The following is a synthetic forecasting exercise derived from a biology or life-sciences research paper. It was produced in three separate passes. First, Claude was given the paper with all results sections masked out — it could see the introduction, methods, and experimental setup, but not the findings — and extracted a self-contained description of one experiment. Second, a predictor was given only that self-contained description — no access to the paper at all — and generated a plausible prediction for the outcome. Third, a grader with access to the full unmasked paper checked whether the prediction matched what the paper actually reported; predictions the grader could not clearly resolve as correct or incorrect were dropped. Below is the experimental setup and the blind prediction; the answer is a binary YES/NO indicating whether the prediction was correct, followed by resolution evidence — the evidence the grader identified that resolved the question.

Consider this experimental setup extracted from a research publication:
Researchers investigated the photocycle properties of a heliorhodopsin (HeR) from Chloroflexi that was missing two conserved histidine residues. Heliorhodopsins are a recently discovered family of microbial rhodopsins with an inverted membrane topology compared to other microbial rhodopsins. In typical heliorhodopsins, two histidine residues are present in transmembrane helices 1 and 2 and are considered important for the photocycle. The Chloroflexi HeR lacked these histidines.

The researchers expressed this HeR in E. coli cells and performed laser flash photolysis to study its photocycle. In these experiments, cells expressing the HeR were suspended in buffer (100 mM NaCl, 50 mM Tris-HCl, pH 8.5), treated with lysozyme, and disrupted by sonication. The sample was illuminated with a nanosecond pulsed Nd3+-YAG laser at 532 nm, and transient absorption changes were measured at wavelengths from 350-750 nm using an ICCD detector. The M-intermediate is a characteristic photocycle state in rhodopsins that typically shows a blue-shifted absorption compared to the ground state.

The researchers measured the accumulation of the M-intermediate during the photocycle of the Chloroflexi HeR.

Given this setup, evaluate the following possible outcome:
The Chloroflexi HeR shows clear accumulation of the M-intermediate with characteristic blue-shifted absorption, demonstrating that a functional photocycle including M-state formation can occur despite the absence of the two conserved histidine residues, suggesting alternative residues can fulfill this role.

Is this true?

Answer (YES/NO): NO